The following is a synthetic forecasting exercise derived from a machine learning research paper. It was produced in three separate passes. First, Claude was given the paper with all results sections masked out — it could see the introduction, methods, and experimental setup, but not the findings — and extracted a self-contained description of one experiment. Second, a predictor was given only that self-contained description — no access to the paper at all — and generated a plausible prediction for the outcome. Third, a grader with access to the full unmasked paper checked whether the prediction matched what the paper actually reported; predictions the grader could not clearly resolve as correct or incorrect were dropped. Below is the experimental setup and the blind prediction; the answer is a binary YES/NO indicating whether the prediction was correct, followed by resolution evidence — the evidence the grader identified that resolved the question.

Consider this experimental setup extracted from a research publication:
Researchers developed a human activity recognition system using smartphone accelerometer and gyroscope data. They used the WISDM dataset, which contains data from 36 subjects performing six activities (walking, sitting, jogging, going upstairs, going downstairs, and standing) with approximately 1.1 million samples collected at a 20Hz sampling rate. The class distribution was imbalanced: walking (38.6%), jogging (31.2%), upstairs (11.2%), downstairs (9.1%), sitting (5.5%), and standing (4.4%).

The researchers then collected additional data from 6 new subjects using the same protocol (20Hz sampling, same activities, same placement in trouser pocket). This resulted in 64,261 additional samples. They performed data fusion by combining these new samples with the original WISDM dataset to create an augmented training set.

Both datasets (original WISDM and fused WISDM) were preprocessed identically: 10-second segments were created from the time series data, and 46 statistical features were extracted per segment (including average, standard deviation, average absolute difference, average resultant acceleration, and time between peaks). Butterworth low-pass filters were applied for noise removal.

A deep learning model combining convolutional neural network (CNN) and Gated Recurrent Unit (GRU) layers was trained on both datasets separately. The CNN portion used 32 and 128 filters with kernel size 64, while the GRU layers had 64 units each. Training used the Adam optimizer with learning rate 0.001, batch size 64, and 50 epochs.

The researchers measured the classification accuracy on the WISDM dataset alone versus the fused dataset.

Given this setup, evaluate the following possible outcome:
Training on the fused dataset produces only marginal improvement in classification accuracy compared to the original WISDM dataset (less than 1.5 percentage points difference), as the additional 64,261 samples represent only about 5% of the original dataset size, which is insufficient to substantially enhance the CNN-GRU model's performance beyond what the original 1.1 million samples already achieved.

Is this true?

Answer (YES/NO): YES